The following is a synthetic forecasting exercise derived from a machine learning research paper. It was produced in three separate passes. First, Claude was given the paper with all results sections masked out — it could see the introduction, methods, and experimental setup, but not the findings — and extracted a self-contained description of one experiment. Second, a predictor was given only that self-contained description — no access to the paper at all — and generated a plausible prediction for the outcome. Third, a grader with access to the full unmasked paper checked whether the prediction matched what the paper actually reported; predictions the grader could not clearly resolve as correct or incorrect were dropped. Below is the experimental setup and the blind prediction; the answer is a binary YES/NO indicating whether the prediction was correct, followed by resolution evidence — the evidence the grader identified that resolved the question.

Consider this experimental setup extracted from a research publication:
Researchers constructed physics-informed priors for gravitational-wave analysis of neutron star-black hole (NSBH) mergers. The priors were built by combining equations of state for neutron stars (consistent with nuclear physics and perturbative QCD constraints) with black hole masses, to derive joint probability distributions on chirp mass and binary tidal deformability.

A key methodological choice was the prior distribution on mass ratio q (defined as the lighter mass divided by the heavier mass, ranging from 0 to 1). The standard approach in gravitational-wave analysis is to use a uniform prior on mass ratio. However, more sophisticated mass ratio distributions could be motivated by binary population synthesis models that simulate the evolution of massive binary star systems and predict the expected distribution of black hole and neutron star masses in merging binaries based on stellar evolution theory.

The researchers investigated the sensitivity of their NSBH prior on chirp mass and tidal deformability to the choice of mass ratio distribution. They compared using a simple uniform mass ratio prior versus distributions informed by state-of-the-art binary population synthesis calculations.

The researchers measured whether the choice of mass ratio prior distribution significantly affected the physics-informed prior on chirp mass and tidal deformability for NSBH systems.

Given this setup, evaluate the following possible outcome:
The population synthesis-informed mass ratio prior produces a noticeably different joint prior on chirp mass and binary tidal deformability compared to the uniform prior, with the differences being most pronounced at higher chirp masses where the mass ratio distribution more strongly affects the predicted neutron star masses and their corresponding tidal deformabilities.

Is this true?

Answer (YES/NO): NO